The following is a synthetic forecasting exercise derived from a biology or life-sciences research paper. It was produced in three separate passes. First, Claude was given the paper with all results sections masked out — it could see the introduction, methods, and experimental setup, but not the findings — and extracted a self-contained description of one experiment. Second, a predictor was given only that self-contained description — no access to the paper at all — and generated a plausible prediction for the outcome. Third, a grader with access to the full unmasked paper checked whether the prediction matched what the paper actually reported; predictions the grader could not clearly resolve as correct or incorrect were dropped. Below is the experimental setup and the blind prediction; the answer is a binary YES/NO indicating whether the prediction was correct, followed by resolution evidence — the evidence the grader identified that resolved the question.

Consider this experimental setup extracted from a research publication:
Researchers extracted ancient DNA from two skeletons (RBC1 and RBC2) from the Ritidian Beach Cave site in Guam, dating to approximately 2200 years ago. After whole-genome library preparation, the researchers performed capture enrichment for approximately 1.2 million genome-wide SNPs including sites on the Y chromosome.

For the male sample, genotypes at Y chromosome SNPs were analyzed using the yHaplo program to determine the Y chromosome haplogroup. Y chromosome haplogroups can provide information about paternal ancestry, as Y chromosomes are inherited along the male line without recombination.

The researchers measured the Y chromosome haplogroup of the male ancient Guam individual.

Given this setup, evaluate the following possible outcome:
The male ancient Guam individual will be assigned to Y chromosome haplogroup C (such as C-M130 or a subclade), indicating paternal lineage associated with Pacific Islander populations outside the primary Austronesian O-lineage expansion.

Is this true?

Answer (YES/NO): NO